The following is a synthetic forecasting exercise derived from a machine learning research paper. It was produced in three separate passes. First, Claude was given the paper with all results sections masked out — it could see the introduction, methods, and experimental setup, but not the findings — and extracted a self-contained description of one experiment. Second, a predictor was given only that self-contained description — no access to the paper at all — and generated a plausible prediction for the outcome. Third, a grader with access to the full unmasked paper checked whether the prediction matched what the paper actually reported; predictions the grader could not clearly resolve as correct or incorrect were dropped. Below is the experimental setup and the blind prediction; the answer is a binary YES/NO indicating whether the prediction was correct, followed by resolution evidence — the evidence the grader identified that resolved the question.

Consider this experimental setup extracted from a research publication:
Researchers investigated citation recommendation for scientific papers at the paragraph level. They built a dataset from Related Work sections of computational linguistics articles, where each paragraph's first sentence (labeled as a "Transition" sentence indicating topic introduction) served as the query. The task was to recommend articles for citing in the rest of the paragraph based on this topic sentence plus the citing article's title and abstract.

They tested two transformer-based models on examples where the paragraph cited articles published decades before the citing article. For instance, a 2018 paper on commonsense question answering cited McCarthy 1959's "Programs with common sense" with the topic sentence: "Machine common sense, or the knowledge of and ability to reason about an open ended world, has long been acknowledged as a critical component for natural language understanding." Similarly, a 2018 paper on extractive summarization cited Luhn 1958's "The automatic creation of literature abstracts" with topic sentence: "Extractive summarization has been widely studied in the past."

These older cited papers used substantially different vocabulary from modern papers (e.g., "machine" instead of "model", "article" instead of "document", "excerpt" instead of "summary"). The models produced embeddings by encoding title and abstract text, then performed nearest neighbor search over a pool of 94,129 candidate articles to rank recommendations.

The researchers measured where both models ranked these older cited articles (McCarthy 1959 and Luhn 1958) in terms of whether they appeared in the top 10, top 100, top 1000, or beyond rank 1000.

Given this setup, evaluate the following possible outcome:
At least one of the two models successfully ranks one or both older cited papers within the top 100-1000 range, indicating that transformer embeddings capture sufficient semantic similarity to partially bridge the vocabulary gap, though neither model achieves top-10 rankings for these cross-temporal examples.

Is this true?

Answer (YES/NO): NO